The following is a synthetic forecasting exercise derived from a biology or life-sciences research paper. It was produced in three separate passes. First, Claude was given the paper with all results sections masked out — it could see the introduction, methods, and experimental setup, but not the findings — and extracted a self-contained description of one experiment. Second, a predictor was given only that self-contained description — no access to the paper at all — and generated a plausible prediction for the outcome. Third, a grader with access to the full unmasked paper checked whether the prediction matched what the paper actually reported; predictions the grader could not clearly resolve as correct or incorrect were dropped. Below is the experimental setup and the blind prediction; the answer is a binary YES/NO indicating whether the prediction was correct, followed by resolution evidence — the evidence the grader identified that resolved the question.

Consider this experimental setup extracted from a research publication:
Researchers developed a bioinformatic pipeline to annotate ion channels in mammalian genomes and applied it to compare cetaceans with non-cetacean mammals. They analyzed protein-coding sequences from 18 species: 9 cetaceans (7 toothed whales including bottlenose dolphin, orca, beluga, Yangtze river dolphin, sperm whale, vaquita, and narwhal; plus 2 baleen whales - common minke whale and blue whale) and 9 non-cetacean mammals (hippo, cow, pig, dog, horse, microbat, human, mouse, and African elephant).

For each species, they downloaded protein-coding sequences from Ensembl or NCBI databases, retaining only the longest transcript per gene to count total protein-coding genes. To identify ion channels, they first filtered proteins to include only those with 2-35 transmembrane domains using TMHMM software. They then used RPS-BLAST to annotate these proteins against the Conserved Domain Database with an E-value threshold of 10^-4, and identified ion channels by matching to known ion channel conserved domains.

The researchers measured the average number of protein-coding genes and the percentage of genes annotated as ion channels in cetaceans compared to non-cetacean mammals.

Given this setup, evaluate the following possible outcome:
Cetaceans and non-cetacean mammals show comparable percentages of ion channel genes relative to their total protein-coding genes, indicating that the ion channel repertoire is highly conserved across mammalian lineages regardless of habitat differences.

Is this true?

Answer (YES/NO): NO